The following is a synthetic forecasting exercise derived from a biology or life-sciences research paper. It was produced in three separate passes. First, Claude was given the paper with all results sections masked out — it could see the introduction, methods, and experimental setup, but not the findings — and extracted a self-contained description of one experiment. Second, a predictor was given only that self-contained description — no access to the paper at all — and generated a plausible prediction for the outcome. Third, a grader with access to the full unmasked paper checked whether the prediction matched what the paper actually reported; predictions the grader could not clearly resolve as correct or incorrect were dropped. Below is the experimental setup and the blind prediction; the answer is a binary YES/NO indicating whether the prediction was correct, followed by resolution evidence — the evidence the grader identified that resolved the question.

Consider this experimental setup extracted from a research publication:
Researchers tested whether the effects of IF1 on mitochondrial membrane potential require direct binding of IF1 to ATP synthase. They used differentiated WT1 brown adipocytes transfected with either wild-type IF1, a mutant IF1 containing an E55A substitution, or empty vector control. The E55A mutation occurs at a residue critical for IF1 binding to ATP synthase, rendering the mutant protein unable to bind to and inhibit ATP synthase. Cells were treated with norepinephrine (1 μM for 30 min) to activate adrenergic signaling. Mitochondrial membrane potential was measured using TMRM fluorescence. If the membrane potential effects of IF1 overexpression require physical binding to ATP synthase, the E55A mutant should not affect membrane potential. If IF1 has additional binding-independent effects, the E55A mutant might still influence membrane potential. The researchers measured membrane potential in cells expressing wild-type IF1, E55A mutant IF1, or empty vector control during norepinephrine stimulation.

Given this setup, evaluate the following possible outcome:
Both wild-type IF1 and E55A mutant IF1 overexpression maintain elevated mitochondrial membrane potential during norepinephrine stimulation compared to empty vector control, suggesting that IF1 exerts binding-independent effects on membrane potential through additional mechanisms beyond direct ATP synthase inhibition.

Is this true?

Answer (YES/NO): NO